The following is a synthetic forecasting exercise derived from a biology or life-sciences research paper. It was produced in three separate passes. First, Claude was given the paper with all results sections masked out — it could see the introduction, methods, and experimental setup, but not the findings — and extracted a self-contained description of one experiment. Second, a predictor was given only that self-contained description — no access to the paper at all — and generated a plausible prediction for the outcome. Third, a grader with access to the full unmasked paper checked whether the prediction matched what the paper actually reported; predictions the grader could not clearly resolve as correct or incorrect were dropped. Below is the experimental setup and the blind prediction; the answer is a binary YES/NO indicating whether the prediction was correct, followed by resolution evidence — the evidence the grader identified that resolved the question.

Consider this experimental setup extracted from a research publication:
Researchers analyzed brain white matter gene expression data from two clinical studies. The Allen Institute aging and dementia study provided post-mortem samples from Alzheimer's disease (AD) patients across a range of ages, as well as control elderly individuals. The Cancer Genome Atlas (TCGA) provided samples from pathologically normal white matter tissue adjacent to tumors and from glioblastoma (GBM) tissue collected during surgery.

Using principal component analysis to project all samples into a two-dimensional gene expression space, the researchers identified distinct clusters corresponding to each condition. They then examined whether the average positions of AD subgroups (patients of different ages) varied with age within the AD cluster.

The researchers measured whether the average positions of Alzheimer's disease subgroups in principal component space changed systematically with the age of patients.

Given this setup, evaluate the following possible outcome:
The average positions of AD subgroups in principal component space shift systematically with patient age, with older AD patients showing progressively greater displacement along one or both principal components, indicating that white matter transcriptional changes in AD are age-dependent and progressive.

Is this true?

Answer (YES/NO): NO